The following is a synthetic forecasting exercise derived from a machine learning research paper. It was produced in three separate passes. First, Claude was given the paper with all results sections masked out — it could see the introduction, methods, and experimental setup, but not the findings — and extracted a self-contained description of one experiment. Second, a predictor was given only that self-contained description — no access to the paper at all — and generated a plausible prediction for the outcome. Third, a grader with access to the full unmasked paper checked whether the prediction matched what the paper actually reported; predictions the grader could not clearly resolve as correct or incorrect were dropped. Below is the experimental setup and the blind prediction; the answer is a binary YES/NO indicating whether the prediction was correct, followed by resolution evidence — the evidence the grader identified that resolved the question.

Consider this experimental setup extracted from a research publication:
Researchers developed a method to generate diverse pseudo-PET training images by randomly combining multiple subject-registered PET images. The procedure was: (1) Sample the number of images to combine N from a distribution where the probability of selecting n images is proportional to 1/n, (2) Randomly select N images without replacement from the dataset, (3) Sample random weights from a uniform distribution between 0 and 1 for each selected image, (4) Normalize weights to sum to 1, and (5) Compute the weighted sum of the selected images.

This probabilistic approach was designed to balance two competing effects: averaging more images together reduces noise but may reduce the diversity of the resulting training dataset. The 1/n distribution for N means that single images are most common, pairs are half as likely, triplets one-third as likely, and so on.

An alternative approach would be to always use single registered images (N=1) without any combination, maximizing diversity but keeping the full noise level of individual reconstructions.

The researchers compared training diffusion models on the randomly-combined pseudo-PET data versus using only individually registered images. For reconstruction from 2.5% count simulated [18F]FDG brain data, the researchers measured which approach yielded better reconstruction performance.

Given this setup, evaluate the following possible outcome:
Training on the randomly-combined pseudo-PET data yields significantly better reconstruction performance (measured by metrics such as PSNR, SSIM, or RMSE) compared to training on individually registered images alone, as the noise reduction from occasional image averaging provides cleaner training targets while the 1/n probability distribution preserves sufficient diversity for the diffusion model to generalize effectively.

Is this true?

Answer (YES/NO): NO